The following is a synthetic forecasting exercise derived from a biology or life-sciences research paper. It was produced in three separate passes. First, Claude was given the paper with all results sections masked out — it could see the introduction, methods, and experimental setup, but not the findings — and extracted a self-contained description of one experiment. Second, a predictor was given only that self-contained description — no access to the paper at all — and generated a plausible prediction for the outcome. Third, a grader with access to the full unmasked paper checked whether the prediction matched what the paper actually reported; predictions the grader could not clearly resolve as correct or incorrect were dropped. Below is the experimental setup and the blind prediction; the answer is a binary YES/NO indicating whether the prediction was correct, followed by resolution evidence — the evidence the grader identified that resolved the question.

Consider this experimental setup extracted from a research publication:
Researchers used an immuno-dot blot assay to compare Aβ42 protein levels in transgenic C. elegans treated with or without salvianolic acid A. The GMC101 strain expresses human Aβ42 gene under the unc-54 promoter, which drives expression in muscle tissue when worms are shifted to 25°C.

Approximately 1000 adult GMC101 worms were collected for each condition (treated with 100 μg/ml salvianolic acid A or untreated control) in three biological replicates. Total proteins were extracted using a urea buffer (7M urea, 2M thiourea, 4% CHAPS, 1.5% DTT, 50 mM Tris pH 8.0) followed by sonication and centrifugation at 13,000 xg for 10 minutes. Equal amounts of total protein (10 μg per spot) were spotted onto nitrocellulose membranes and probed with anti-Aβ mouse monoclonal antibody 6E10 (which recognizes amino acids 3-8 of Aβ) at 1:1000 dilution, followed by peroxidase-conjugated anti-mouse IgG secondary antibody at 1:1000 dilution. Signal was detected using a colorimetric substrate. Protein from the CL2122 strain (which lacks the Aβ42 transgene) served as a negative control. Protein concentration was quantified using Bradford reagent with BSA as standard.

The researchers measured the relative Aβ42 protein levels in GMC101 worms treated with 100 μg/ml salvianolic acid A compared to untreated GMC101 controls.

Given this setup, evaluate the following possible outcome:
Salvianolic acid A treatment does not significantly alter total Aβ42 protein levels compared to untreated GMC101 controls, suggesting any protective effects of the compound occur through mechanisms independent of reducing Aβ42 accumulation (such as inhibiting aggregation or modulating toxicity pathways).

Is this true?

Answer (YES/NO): YES